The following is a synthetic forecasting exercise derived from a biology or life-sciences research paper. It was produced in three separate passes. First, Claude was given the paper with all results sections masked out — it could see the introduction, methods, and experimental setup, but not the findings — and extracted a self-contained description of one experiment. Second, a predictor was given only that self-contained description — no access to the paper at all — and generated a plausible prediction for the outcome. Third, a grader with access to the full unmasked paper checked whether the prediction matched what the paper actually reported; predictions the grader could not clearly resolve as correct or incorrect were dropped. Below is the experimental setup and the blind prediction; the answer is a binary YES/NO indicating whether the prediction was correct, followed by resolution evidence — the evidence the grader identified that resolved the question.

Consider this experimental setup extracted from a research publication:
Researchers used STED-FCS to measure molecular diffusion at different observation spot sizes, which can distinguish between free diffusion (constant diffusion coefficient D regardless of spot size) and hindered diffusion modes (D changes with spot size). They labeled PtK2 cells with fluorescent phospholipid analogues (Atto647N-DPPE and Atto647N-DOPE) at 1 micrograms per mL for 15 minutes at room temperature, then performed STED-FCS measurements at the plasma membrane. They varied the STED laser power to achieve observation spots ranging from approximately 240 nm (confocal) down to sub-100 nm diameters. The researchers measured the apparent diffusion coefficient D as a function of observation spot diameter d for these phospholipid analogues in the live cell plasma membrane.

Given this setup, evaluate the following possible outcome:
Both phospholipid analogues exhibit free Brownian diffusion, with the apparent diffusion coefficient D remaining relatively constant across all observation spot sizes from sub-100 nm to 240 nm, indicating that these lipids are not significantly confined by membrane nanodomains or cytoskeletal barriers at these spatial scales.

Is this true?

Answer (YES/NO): NO